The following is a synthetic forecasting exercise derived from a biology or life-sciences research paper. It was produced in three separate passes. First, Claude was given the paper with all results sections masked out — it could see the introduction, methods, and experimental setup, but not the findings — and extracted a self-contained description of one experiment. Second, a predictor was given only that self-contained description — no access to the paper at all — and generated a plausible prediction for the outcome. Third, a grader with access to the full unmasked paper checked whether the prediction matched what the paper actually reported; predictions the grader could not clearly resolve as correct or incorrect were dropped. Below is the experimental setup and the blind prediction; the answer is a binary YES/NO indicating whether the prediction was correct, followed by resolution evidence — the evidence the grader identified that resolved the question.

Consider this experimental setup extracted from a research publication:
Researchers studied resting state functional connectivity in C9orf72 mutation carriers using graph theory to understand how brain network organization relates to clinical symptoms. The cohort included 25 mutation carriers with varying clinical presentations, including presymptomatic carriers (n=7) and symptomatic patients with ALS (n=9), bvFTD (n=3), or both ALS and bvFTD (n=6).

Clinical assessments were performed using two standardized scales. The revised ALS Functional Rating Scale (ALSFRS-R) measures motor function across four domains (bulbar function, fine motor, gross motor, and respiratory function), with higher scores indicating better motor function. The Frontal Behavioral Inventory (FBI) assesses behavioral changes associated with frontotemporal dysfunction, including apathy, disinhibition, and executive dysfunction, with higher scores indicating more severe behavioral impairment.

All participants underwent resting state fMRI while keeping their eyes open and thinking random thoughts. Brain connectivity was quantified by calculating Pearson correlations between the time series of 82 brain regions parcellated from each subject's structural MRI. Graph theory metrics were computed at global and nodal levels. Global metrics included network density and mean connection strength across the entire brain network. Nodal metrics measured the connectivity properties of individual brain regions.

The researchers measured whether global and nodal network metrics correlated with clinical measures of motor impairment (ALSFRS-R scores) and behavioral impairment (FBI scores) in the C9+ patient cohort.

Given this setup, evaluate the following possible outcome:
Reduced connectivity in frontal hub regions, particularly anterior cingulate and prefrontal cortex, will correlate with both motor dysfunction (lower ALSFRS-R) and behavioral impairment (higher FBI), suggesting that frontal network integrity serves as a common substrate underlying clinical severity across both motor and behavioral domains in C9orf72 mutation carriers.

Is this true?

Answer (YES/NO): NO